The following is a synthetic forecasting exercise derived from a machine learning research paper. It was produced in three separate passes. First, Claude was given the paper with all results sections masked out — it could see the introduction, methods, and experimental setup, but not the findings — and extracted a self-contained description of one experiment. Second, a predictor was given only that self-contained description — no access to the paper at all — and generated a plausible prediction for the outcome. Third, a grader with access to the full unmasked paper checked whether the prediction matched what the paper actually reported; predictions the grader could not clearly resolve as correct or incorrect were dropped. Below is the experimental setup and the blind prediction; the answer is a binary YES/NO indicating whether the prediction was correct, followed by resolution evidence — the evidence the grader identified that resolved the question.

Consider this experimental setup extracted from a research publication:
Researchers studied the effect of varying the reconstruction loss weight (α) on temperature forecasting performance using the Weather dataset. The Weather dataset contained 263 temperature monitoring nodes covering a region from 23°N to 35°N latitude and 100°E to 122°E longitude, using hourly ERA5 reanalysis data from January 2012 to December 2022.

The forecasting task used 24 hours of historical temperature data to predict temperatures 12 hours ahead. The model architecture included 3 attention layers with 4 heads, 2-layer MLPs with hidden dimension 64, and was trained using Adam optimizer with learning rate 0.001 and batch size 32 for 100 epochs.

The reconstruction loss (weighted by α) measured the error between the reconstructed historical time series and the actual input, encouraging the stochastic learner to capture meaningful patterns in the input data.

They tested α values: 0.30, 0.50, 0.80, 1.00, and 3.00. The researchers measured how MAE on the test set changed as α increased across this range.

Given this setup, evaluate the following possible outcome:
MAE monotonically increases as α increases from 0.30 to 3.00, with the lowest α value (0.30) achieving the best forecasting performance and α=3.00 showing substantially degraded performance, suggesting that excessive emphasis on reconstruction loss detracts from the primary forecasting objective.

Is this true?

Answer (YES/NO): NO